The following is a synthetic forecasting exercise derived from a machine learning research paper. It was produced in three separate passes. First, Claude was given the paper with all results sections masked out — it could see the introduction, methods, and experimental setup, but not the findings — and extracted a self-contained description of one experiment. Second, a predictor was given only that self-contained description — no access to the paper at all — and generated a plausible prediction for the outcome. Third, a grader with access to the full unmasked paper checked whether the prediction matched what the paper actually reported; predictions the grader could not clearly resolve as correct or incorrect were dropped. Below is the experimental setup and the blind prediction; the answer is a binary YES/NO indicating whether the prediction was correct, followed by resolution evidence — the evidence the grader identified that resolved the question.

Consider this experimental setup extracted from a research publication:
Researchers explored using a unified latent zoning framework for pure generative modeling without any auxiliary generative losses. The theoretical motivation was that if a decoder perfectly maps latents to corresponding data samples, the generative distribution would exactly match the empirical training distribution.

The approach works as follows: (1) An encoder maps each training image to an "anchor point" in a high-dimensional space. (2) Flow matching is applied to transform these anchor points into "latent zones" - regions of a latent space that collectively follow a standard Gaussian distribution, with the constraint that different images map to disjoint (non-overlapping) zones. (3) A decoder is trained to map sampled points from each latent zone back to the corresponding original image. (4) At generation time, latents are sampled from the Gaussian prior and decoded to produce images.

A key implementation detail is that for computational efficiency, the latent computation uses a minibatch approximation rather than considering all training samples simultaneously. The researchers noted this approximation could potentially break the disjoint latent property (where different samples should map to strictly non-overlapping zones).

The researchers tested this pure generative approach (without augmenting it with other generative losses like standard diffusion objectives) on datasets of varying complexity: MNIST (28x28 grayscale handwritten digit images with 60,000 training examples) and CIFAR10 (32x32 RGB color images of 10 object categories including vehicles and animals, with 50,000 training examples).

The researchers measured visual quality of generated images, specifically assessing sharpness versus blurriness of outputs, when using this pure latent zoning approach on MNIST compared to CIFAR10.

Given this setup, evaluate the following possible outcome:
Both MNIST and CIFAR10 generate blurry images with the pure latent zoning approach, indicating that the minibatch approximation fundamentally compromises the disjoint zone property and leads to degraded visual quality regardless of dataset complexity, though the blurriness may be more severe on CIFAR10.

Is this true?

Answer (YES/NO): NO